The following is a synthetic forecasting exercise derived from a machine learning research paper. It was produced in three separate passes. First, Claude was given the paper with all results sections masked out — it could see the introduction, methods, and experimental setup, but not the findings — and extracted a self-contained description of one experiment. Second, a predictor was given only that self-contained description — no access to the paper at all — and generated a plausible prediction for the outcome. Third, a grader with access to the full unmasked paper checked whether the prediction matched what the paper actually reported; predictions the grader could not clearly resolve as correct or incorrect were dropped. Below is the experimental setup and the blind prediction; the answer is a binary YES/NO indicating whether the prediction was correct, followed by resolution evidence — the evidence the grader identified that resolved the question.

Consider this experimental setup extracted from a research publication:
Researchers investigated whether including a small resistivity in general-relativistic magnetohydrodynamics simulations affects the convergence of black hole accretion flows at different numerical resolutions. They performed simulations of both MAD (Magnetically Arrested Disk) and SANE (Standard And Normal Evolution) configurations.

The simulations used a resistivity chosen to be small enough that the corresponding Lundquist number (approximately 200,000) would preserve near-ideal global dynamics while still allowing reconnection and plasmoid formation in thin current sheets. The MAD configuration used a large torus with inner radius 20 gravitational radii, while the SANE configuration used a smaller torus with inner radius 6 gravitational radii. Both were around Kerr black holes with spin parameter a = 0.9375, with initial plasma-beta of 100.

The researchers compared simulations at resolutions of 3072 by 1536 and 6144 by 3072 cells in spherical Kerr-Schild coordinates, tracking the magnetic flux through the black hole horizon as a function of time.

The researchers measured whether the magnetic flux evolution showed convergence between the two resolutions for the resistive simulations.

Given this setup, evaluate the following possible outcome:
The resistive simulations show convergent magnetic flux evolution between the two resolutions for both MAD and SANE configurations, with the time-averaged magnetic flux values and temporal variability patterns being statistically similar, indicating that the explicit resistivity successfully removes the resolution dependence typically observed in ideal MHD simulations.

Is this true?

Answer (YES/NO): NO